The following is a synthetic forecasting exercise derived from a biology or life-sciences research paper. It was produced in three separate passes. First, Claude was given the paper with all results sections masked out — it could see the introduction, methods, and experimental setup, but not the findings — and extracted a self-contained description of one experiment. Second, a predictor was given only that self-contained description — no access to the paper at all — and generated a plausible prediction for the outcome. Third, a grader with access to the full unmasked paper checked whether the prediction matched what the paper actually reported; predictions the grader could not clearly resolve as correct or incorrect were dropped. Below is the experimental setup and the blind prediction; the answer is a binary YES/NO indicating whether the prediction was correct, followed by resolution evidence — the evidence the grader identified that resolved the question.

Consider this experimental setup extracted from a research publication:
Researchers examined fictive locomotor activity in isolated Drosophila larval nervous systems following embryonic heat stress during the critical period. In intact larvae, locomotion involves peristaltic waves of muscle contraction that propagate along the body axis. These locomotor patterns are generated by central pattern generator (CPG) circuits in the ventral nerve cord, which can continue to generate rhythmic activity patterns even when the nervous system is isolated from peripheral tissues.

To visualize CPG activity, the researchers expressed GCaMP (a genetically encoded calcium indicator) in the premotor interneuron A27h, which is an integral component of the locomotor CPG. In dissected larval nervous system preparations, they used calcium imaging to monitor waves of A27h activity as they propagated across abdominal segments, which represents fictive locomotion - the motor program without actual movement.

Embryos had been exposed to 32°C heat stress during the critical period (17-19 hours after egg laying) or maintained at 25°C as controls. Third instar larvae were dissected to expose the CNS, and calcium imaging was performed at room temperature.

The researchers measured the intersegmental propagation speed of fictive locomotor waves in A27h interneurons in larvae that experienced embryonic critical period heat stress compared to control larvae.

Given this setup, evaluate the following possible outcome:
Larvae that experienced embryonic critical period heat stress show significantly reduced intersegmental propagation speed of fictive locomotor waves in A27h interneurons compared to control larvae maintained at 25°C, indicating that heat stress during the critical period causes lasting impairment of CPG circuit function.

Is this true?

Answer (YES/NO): YES